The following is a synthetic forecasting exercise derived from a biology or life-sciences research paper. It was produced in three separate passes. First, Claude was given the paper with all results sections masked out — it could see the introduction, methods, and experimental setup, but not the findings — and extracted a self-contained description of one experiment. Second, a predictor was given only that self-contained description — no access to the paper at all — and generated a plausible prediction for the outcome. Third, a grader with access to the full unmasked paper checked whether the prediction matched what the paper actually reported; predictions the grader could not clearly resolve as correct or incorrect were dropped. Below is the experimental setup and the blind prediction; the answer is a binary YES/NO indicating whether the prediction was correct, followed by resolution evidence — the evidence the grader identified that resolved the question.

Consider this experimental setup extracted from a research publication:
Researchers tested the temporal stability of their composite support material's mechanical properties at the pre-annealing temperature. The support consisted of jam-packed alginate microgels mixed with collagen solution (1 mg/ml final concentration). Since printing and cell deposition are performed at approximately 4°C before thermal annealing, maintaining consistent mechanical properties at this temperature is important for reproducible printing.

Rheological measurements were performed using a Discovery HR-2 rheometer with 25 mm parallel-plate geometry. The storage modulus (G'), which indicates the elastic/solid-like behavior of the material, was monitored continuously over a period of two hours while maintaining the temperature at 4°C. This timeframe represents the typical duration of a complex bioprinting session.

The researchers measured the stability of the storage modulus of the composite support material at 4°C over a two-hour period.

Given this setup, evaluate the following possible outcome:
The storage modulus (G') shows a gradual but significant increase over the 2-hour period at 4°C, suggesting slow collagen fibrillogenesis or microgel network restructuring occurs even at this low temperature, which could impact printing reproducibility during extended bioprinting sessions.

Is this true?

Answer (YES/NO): NO